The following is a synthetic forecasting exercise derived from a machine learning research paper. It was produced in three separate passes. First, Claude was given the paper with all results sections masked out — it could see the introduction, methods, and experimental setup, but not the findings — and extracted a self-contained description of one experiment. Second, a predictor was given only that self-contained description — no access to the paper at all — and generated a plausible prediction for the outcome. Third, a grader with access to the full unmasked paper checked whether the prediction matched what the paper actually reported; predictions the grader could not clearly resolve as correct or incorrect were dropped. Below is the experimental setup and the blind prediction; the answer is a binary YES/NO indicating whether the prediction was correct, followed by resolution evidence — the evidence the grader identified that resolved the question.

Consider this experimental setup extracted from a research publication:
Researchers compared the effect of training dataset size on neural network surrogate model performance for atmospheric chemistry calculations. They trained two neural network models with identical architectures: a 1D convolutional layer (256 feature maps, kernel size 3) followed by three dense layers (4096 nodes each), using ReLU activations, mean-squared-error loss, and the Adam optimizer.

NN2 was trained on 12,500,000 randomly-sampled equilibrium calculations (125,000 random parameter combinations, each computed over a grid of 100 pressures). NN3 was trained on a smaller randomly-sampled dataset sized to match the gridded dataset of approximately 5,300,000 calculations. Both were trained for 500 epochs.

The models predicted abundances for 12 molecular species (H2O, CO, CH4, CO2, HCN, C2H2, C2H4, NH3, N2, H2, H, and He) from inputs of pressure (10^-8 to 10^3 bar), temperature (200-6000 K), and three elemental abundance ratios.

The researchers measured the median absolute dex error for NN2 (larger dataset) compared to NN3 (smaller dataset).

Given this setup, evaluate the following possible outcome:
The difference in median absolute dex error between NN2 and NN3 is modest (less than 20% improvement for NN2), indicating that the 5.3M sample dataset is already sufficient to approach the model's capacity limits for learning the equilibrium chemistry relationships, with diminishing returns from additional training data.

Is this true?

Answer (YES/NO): YES